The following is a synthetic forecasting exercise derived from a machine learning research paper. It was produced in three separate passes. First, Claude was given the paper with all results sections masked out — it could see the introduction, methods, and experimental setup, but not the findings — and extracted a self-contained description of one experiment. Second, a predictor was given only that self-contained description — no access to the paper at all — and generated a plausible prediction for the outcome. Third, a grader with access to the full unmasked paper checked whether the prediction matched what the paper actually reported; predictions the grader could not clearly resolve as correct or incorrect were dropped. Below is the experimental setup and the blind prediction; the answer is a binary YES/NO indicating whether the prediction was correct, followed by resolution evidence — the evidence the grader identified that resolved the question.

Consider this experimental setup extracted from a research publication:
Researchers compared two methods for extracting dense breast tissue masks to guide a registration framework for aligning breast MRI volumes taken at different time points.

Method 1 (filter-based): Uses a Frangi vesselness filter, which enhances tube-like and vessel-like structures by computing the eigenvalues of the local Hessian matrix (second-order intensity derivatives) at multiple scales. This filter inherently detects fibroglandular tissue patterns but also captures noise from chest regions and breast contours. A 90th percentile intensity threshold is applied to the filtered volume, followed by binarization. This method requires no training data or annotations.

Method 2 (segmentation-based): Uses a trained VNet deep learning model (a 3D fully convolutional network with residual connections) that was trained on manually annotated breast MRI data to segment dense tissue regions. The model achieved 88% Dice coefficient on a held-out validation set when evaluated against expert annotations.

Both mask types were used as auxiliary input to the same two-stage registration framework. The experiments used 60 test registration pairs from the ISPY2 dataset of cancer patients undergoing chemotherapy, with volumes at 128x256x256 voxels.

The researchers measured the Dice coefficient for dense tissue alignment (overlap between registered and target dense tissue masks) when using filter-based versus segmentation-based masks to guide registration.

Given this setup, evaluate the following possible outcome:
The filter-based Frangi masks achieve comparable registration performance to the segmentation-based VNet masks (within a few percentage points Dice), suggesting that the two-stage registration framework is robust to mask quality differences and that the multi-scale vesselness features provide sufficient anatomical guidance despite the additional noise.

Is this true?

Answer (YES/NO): NO